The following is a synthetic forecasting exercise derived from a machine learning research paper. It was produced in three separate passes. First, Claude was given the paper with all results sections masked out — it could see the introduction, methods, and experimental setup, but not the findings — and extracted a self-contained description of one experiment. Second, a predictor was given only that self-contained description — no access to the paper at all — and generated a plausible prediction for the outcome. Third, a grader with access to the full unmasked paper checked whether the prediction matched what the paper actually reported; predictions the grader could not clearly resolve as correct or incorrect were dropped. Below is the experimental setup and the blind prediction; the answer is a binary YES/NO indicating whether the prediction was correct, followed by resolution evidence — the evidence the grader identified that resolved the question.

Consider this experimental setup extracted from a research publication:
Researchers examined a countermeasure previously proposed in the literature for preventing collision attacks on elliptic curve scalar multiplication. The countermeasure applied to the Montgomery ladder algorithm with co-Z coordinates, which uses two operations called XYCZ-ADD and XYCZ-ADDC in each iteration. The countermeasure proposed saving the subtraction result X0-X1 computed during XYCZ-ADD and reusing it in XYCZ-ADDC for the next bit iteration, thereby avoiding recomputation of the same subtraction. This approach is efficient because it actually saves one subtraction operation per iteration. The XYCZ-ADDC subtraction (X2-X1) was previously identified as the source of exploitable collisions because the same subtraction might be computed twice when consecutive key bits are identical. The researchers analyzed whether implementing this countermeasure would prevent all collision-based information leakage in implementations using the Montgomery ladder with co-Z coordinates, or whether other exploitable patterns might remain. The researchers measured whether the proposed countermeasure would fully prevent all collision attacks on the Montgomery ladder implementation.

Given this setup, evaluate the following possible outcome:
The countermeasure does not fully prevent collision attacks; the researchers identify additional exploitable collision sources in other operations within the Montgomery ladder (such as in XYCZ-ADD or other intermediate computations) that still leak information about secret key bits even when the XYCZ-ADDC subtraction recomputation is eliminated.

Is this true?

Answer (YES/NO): YES